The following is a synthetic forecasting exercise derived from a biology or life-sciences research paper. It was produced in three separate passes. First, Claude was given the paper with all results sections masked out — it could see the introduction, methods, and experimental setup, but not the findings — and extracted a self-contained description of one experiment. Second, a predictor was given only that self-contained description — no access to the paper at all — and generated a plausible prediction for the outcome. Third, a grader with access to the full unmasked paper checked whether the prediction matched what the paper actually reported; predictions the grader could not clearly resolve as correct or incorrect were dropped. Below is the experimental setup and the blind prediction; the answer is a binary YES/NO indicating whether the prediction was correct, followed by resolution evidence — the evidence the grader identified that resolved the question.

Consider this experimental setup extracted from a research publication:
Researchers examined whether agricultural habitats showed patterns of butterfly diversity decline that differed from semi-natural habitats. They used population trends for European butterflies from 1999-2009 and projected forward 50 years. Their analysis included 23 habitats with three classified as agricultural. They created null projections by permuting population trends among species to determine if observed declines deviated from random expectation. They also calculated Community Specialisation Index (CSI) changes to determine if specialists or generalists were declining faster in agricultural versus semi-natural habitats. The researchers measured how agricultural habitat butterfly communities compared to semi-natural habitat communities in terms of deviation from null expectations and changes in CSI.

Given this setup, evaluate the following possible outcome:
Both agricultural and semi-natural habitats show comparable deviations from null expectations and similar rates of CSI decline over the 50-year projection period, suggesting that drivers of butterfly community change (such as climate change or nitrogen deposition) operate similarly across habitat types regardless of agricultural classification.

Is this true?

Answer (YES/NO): NO